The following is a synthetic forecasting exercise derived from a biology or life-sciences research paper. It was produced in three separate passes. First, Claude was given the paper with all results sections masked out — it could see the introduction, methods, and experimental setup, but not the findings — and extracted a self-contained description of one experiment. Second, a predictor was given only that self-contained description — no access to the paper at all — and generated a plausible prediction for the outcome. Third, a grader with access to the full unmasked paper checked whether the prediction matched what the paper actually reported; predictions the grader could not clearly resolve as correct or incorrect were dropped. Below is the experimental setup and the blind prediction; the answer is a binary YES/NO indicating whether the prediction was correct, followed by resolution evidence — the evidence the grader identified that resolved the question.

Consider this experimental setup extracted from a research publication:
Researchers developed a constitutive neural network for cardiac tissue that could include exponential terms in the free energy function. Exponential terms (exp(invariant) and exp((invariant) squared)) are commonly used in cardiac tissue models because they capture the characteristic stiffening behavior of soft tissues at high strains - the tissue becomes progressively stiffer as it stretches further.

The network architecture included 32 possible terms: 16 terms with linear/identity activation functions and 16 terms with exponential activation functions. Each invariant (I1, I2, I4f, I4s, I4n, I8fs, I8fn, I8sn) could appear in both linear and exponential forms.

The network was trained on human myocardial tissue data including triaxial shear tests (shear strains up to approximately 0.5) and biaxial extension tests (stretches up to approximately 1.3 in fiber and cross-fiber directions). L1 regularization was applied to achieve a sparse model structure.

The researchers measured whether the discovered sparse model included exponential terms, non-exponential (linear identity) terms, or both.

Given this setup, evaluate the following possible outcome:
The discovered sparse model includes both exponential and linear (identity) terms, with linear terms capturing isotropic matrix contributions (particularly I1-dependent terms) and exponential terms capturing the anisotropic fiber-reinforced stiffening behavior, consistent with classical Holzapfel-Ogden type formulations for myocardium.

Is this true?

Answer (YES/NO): NO